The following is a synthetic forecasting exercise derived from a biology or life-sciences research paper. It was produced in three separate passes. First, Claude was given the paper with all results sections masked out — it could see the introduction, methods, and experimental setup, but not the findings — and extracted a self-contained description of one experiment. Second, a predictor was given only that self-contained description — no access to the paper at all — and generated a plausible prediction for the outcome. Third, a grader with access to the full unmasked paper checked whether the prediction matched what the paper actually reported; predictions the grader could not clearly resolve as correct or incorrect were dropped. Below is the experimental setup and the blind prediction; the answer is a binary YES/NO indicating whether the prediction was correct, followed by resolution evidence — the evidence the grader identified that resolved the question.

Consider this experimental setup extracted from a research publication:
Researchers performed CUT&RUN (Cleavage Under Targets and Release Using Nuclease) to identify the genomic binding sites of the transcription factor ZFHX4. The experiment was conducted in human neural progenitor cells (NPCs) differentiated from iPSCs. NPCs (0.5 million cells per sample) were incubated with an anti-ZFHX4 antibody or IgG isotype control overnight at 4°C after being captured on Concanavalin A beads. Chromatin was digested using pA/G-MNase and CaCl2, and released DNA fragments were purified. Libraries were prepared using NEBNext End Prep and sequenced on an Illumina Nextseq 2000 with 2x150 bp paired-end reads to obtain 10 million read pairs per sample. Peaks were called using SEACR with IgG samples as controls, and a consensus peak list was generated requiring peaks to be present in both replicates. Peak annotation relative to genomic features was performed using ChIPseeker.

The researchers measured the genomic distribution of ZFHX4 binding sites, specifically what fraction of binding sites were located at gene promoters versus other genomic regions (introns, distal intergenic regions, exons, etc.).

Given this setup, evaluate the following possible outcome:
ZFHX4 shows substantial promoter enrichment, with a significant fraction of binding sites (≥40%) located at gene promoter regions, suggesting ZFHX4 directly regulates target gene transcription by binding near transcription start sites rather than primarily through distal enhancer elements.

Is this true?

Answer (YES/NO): YES